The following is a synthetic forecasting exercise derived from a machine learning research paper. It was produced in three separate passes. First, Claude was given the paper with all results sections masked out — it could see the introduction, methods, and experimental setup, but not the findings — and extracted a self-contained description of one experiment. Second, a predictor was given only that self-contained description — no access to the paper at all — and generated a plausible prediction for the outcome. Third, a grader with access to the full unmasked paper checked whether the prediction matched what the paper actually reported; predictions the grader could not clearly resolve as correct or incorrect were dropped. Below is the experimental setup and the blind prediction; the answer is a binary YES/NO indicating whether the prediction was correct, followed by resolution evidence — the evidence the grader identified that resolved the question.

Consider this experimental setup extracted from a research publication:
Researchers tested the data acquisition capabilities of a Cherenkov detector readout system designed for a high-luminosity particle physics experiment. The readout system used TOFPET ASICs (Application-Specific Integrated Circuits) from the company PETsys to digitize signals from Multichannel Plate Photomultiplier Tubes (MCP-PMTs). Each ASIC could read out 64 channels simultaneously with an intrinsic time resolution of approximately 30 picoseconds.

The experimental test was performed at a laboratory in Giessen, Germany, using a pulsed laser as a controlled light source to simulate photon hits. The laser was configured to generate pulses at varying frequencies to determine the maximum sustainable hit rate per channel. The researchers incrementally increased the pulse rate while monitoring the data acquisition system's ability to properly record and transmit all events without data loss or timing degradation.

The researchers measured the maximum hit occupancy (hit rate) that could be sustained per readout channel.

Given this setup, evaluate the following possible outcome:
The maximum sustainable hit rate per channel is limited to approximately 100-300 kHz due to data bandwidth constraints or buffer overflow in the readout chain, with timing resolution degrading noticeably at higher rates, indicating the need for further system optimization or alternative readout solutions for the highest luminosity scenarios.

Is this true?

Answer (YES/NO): NO